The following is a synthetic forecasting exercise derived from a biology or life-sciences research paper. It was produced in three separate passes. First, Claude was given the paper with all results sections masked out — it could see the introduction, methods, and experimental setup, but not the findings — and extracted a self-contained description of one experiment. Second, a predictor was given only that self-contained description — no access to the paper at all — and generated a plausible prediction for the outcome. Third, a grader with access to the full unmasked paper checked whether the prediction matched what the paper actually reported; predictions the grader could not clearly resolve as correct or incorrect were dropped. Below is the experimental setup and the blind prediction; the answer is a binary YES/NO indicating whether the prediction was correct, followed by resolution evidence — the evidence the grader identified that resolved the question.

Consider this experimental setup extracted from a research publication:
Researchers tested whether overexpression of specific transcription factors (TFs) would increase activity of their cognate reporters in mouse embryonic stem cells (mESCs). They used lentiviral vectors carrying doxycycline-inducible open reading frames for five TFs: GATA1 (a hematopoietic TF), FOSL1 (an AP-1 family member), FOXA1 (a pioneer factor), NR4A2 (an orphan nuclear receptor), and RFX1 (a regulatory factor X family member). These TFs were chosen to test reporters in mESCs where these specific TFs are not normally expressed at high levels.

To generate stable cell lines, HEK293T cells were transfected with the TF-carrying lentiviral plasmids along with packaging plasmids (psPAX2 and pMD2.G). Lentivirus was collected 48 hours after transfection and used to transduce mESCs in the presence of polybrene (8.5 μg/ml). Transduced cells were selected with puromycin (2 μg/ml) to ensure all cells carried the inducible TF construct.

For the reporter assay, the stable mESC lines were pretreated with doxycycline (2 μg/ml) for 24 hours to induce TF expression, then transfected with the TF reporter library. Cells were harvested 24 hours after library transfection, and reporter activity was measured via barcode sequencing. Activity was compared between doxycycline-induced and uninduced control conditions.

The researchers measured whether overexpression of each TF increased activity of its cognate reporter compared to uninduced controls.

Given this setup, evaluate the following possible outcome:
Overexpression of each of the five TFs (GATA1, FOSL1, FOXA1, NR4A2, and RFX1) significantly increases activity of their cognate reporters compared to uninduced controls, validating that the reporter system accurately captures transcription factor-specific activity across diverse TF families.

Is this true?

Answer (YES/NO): NO